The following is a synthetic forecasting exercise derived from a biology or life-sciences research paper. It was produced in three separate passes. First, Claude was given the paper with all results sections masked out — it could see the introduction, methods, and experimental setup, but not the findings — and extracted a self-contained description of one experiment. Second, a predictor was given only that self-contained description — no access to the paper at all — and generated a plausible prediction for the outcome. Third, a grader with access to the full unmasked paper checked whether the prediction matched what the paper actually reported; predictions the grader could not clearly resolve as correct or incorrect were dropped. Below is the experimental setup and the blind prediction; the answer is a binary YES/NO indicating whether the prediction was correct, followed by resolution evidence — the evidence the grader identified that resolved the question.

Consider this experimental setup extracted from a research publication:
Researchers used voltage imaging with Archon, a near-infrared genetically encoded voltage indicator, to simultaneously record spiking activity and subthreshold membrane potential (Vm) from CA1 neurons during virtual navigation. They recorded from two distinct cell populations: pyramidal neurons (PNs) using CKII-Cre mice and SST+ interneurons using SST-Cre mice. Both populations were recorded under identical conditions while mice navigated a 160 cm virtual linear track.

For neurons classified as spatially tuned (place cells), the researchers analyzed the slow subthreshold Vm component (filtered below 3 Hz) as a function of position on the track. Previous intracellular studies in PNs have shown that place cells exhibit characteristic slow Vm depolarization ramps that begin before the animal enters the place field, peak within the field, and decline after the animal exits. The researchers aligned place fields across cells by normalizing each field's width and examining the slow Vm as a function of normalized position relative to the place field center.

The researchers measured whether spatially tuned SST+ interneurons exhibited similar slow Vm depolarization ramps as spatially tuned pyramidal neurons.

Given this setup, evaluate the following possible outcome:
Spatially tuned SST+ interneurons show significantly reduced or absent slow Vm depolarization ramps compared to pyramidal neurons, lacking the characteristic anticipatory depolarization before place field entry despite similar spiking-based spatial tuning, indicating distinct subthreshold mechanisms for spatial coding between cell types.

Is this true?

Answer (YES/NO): NO